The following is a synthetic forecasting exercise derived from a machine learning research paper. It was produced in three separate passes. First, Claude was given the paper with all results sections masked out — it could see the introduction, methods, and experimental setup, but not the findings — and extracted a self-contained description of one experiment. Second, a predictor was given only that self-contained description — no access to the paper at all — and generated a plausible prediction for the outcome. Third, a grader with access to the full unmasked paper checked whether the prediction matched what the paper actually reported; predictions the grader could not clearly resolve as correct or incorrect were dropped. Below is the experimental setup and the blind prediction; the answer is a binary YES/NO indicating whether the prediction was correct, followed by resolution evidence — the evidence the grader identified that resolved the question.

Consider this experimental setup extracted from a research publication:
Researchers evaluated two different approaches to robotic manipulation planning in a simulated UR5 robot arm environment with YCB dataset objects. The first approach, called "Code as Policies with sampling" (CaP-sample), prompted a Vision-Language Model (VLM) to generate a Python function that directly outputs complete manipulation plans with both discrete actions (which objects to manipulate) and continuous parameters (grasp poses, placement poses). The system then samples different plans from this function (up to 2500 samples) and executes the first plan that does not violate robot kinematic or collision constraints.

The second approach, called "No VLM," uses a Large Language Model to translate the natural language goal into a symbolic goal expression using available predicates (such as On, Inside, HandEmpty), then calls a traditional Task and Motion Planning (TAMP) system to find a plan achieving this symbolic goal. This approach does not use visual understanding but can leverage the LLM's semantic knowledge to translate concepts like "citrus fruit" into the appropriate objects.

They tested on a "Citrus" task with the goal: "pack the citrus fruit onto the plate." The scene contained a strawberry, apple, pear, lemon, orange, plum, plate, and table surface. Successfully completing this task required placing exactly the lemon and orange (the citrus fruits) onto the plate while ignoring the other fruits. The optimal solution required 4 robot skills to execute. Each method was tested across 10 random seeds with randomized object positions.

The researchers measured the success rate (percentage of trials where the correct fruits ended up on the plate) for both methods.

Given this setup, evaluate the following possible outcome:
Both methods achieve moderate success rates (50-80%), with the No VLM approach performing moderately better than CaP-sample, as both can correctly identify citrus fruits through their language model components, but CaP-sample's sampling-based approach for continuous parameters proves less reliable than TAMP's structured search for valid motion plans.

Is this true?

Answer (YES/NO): NO